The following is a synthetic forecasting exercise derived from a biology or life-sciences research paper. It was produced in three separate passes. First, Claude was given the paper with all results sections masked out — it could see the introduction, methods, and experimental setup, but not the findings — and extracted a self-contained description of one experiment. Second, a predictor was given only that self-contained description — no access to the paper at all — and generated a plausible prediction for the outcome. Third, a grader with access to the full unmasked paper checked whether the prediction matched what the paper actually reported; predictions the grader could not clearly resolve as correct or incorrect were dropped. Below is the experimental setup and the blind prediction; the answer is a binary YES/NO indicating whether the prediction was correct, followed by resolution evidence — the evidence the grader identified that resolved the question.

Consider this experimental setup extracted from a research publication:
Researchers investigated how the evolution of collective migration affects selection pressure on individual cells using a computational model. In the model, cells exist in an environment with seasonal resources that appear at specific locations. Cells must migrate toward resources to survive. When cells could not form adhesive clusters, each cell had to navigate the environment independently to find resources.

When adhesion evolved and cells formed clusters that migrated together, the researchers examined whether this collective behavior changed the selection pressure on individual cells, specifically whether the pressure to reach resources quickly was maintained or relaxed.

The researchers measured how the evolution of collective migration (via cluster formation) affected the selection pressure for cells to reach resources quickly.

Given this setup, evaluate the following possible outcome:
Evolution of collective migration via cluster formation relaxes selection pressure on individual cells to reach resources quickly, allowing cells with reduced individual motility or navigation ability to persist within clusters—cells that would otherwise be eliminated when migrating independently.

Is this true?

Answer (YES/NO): NO